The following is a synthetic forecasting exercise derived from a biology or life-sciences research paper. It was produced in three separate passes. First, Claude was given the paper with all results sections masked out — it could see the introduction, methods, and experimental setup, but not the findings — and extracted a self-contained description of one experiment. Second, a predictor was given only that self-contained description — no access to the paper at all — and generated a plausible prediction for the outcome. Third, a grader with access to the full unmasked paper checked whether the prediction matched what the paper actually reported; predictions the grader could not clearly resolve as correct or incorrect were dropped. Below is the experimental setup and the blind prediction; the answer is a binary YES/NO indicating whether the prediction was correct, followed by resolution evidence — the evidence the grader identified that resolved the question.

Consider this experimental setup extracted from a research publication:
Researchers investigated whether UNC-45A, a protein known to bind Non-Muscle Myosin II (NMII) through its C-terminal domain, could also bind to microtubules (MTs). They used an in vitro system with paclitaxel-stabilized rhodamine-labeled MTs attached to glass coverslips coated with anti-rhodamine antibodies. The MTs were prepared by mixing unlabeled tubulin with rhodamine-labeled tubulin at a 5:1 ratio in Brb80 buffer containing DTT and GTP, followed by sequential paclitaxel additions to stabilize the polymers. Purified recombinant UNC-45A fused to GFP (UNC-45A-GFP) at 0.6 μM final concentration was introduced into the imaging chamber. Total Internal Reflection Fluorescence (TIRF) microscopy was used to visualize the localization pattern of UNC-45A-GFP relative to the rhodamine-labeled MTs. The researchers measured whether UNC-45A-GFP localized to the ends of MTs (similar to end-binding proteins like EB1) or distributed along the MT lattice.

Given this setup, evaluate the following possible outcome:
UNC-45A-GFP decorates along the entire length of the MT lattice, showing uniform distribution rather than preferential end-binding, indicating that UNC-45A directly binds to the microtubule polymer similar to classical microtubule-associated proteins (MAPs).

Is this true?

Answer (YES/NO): NO